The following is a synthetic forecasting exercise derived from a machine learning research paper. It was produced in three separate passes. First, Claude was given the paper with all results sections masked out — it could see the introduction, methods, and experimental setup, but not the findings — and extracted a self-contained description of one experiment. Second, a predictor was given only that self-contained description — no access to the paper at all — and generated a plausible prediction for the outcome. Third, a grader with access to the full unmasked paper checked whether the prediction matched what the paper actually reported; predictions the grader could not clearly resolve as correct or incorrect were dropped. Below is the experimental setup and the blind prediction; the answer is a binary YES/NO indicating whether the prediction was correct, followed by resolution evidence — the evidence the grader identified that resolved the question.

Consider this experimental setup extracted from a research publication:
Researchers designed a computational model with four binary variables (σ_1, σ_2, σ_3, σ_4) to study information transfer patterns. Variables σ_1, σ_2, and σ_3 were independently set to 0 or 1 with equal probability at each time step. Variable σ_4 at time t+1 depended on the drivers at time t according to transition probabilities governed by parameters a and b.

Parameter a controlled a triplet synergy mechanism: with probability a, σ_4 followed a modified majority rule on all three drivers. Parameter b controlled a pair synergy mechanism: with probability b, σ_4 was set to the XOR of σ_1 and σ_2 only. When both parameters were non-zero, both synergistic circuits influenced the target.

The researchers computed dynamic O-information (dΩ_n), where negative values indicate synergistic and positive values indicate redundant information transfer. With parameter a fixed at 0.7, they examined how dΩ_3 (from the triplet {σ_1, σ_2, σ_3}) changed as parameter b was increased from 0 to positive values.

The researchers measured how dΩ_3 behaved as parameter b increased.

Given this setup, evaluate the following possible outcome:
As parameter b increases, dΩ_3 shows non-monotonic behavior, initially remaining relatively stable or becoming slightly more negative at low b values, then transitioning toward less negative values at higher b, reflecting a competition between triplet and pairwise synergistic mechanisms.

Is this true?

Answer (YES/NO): NO